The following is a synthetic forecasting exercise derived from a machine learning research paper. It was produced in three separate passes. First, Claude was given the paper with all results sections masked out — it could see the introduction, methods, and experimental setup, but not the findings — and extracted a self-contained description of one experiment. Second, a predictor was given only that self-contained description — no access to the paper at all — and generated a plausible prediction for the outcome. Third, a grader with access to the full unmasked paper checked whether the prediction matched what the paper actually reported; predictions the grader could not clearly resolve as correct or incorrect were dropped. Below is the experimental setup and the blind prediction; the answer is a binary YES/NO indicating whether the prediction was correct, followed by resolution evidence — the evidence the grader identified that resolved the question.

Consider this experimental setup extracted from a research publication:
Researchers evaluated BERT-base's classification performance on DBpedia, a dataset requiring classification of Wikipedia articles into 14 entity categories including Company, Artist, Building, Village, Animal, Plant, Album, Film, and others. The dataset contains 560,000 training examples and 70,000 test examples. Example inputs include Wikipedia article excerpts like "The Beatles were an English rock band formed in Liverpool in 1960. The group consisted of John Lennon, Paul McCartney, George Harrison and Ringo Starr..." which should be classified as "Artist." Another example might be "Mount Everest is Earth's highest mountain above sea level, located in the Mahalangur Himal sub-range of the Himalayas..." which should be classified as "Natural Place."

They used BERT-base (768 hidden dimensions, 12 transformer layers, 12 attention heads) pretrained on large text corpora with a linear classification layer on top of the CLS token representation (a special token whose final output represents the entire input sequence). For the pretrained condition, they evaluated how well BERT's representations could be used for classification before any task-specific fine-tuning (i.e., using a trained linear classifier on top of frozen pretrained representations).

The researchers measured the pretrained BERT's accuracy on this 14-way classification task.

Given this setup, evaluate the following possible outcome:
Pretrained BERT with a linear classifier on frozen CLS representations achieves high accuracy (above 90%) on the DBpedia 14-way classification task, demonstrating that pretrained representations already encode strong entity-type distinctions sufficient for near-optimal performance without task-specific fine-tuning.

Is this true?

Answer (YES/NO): YES